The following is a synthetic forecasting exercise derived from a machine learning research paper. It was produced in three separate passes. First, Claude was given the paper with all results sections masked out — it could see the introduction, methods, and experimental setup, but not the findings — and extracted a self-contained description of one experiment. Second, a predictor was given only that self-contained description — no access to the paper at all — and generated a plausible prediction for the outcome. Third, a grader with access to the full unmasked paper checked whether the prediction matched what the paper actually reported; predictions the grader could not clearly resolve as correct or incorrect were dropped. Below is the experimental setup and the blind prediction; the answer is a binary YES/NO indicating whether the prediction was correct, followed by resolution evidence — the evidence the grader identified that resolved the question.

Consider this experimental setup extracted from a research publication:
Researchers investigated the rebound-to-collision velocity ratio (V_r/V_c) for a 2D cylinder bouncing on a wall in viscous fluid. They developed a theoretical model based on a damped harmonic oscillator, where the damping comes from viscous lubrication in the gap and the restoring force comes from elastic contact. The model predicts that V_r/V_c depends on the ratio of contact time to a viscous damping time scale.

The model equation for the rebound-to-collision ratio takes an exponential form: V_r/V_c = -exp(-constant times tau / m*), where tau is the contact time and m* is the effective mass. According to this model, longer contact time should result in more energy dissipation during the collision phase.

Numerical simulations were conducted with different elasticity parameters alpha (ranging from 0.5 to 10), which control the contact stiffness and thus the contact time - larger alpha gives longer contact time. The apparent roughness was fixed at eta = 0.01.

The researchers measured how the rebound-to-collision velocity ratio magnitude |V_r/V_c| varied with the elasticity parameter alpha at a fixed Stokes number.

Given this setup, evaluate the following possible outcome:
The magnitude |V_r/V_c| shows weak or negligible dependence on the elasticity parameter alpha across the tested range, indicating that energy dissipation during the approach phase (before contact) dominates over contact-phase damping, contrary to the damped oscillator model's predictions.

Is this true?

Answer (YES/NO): NO